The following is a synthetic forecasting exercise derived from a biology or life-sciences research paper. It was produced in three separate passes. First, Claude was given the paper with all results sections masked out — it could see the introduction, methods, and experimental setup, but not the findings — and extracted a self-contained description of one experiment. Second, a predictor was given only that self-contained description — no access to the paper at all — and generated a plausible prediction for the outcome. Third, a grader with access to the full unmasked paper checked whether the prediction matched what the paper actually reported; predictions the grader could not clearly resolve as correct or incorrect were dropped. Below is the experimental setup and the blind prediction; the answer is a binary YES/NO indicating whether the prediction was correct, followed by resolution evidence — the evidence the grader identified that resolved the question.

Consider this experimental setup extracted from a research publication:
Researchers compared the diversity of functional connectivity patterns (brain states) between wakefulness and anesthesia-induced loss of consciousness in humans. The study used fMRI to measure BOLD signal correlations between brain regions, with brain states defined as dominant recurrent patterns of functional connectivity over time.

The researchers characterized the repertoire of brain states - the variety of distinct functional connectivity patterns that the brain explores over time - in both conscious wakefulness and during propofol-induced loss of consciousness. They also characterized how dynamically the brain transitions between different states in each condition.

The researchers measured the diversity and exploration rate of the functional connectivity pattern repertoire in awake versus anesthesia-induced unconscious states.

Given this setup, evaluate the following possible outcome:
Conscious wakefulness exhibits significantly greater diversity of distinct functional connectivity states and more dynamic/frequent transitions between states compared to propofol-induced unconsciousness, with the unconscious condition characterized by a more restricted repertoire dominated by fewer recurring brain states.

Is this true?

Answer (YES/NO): YES